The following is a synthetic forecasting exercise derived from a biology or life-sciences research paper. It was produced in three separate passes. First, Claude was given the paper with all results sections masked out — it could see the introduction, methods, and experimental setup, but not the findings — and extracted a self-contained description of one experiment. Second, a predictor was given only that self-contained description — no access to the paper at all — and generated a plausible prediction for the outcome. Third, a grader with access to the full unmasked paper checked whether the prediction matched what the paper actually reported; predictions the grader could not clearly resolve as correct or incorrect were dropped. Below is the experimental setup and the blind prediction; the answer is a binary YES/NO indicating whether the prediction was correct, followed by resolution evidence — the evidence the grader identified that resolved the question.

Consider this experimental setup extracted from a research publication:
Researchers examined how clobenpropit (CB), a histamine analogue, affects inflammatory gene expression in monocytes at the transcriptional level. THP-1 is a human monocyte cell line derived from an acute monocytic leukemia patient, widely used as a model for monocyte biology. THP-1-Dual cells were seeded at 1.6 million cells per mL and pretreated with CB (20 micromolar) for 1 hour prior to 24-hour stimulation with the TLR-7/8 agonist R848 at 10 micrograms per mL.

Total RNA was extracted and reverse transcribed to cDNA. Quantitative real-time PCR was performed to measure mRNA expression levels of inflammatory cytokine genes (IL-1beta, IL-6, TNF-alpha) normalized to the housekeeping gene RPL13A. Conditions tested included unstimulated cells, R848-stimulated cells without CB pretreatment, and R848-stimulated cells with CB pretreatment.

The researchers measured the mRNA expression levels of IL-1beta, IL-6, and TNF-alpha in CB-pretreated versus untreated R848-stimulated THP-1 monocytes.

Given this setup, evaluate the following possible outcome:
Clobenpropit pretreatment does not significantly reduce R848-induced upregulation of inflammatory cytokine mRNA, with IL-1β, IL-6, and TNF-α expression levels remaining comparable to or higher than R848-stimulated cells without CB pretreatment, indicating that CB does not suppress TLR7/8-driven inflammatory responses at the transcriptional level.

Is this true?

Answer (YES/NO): NO